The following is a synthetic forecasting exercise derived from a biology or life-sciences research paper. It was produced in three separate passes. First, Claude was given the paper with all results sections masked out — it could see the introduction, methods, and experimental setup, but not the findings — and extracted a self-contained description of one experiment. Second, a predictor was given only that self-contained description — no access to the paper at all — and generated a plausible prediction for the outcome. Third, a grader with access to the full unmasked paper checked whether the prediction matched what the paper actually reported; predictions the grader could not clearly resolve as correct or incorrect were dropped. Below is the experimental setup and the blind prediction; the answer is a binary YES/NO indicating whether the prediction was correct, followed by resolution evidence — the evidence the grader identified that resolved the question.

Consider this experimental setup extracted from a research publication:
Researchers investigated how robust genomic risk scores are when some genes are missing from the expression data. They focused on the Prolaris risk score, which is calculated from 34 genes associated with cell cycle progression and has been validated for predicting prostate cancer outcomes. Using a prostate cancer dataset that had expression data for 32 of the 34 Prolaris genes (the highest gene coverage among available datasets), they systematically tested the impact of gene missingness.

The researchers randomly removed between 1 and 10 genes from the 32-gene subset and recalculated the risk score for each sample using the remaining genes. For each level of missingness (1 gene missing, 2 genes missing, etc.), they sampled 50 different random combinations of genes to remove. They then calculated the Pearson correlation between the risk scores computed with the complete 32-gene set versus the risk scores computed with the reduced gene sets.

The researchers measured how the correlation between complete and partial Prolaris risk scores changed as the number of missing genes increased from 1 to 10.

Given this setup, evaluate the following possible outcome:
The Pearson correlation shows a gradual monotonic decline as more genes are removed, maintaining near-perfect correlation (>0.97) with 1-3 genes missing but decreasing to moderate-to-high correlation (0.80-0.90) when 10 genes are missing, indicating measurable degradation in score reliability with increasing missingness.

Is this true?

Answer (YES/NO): NO